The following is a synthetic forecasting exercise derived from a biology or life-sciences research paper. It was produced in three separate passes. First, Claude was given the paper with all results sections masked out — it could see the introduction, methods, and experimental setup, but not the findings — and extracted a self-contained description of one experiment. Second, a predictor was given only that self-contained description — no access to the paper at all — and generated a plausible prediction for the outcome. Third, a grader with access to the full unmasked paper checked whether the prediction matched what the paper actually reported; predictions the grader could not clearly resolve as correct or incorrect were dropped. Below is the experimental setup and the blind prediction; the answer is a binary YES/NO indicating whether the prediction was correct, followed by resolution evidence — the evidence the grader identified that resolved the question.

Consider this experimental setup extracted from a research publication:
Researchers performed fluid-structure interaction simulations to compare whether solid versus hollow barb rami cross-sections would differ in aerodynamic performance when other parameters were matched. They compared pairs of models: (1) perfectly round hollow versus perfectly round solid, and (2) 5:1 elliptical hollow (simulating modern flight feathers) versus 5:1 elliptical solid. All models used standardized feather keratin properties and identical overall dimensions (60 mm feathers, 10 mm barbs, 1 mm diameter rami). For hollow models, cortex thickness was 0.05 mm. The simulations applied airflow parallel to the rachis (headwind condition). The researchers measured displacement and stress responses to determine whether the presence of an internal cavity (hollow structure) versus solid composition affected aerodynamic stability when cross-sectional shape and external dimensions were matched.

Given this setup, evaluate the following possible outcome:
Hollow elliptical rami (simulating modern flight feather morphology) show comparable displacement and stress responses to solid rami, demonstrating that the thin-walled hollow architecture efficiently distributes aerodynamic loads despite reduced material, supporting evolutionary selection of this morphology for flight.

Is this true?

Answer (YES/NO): NO